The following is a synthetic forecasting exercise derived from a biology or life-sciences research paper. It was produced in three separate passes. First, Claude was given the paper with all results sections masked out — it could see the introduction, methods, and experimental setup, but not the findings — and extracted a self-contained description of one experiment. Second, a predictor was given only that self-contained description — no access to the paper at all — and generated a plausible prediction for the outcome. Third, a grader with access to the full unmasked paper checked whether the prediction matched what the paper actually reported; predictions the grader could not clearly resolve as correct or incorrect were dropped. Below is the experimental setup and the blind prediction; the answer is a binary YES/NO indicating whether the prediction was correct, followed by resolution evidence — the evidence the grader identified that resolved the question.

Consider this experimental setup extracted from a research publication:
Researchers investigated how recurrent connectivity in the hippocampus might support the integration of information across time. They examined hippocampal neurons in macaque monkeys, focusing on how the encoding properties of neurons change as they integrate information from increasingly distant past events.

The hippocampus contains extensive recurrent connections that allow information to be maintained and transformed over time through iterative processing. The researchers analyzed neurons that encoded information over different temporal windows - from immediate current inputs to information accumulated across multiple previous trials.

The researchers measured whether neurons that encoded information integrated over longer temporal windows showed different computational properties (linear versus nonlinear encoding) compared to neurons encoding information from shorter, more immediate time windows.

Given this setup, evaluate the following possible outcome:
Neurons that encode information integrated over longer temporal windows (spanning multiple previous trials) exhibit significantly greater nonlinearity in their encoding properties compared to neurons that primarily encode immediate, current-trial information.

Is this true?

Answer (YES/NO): YES